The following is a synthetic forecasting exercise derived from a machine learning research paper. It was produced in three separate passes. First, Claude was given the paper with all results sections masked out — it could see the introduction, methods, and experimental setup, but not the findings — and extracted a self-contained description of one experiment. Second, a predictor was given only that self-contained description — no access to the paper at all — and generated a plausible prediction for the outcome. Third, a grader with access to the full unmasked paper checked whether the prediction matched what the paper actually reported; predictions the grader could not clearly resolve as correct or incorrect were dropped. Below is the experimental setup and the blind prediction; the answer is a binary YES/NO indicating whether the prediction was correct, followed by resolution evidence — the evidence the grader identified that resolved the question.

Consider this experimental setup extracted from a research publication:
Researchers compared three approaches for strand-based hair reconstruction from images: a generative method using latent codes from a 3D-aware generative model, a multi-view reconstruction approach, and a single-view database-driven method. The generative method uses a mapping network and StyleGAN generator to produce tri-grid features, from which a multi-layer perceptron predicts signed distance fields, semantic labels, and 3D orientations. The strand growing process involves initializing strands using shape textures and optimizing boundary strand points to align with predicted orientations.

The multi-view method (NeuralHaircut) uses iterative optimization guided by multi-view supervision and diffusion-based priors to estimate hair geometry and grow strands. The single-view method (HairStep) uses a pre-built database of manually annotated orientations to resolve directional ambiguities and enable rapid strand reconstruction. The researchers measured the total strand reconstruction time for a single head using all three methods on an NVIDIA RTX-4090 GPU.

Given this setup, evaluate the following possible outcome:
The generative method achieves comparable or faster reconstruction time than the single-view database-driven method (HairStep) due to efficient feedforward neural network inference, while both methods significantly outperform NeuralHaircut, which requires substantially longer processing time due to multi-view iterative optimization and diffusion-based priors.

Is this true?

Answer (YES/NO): NO